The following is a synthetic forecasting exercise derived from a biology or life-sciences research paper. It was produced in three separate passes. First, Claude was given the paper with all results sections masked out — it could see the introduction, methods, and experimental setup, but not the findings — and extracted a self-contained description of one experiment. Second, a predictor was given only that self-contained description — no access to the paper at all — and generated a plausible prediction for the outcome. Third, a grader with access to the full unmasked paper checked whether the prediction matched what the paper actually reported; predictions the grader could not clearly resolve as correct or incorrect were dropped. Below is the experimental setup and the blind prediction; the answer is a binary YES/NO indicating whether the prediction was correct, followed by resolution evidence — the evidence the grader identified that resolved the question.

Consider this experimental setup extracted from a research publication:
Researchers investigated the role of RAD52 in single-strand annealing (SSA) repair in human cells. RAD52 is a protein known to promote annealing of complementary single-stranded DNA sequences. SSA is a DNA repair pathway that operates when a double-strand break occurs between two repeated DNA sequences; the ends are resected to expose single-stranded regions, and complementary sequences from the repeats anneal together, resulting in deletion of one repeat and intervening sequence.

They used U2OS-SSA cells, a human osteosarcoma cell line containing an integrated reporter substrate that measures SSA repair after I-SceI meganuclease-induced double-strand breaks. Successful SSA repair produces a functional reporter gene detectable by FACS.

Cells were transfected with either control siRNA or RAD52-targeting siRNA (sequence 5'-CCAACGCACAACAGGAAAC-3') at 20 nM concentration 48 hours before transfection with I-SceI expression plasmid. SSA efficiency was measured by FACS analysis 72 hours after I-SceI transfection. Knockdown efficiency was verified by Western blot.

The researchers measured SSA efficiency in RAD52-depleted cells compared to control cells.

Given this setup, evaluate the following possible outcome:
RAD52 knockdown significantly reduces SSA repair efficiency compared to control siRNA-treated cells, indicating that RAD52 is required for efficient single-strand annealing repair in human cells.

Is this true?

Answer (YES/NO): YES